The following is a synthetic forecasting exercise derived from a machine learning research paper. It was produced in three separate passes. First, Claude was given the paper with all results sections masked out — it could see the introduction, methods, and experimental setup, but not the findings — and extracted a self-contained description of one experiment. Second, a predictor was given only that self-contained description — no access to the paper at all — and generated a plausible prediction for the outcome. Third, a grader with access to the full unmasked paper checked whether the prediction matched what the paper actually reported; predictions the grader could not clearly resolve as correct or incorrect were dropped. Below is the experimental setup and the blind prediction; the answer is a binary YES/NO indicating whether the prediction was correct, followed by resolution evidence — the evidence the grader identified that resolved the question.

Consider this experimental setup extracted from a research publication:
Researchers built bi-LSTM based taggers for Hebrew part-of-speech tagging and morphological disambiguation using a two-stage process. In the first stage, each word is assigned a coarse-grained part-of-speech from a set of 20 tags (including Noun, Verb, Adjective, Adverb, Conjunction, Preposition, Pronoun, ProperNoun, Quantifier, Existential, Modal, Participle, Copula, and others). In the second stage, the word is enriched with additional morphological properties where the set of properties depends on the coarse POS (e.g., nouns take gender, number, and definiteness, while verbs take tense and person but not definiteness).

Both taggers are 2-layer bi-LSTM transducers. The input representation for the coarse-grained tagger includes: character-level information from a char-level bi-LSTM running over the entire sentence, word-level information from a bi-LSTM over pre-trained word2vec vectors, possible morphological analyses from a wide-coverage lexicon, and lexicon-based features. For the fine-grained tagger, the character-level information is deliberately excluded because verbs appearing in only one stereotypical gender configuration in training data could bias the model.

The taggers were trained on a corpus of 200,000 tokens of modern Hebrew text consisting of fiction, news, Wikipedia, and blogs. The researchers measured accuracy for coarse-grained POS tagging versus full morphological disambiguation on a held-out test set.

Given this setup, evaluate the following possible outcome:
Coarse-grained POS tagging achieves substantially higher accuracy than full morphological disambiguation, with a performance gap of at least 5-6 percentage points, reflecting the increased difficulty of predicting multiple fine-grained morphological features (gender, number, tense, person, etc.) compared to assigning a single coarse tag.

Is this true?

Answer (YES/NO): YES